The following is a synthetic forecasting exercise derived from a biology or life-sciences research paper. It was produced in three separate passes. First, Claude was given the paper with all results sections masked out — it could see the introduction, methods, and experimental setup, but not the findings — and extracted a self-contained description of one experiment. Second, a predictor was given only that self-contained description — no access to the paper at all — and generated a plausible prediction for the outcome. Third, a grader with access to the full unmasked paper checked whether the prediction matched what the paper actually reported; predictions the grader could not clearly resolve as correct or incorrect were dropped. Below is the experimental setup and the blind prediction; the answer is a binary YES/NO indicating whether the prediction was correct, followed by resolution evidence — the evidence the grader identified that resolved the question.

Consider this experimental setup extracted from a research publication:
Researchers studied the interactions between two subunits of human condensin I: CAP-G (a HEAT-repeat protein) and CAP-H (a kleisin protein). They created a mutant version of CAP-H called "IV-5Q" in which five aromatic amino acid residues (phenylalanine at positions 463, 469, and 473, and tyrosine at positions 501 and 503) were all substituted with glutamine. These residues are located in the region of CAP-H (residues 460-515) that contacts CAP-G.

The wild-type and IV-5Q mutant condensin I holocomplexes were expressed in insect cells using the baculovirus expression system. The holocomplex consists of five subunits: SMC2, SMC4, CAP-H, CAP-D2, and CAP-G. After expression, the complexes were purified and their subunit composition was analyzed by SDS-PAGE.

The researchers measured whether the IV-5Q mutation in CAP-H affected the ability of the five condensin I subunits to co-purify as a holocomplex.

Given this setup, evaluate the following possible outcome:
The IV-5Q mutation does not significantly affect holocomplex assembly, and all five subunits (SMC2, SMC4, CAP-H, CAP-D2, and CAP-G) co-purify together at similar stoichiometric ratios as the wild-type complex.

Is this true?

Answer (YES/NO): NO